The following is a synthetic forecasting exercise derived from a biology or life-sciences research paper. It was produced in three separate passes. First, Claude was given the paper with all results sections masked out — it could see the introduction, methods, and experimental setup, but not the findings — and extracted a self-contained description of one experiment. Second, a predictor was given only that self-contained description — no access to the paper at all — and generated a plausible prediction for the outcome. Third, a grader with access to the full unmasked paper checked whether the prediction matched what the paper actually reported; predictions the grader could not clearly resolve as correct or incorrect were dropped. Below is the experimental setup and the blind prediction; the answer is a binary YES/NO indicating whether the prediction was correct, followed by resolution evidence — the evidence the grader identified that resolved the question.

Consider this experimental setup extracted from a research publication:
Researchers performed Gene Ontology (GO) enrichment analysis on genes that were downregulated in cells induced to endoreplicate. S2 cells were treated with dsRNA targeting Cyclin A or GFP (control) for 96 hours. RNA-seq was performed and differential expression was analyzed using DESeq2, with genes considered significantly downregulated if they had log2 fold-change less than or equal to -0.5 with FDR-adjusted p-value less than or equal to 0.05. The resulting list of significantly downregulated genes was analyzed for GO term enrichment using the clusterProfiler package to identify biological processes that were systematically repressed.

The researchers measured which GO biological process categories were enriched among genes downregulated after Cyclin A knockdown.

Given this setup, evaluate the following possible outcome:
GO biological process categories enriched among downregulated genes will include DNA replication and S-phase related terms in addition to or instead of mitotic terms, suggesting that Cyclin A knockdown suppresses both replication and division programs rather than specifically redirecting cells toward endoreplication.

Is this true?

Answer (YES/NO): NO